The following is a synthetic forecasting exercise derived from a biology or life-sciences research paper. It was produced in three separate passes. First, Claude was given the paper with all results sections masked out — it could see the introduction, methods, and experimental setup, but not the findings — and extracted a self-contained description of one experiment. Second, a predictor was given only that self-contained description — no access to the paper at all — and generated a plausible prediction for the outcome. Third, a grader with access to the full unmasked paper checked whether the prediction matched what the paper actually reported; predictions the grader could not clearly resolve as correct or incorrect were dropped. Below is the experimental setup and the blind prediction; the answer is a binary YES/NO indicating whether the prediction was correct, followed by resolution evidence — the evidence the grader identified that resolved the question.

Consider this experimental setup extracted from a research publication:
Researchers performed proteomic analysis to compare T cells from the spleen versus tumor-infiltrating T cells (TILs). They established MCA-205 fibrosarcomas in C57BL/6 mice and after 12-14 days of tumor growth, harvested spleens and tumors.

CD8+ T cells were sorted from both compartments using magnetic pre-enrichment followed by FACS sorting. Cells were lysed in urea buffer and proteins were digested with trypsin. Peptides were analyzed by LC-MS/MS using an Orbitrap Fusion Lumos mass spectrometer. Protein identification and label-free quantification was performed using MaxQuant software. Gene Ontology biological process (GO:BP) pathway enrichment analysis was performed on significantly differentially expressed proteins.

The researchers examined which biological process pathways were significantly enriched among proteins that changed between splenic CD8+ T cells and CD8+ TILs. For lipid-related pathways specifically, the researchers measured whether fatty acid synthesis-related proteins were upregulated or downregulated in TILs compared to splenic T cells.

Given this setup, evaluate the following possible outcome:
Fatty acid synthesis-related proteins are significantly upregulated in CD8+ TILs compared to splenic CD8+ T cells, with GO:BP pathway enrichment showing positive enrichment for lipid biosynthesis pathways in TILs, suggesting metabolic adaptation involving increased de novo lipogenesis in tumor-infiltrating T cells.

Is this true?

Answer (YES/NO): YES